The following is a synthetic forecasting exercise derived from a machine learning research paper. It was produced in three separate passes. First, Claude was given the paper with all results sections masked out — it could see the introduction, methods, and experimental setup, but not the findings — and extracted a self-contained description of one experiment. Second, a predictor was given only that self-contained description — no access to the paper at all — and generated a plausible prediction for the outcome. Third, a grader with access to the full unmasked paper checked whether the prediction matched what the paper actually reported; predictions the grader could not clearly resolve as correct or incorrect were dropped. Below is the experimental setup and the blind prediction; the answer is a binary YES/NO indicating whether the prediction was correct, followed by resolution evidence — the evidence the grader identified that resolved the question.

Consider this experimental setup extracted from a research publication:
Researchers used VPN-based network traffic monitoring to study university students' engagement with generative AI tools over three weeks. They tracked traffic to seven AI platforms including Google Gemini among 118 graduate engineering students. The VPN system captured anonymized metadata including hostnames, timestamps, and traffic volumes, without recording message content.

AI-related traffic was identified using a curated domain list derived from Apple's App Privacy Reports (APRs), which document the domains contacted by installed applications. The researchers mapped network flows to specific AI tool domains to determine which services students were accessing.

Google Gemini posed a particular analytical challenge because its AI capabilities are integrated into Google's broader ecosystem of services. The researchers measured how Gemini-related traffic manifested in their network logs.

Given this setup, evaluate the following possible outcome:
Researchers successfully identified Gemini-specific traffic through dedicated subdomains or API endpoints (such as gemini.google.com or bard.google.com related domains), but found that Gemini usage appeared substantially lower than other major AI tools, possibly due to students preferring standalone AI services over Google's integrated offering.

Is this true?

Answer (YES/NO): NO